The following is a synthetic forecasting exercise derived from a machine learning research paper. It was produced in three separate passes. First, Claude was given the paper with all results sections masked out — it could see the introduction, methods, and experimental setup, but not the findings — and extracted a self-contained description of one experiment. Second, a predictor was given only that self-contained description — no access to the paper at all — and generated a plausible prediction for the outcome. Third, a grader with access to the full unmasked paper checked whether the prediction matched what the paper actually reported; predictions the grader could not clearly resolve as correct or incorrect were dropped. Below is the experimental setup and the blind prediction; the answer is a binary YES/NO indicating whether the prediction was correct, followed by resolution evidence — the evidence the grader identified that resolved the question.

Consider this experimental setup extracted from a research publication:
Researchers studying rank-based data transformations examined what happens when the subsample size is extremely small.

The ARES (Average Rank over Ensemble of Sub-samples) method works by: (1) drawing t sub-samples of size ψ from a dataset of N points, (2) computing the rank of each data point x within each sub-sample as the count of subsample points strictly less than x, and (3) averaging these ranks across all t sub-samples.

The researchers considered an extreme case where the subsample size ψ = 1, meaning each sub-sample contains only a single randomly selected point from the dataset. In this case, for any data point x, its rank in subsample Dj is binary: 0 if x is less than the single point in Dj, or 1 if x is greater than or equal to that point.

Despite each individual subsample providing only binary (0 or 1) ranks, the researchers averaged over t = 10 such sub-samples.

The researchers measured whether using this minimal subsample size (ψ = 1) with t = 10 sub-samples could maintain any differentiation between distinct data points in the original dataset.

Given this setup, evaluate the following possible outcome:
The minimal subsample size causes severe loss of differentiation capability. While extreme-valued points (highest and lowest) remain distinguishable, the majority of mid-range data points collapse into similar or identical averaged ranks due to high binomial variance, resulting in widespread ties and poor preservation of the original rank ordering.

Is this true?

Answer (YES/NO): NO